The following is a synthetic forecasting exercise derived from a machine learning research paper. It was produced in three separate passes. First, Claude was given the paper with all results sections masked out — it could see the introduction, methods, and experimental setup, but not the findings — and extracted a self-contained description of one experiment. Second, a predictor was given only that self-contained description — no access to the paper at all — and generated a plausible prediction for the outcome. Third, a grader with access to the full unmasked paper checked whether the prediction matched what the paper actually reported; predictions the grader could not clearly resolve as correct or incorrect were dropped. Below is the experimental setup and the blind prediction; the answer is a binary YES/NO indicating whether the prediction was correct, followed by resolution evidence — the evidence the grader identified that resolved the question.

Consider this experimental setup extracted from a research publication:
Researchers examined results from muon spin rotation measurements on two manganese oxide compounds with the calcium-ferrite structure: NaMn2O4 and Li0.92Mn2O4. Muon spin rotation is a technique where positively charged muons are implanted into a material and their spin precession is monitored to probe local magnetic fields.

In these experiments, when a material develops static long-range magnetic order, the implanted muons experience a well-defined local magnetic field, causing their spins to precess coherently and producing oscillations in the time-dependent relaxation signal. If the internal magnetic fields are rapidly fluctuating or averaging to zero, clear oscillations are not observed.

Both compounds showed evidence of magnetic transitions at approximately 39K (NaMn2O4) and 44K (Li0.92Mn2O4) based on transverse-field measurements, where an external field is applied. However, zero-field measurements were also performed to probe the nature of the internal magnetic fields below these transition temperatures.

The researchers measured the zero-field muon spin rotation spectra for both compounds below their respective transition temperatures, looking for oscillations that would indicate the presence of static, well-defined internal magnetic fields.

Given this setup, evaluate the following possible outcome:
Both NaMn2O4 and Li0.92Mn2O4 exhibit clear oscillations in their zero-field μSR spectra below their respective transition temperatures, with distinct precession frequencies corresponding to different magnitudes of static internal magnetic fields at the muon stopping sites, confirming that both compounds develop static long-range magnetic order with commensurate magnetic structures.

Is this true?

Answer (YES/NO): NO